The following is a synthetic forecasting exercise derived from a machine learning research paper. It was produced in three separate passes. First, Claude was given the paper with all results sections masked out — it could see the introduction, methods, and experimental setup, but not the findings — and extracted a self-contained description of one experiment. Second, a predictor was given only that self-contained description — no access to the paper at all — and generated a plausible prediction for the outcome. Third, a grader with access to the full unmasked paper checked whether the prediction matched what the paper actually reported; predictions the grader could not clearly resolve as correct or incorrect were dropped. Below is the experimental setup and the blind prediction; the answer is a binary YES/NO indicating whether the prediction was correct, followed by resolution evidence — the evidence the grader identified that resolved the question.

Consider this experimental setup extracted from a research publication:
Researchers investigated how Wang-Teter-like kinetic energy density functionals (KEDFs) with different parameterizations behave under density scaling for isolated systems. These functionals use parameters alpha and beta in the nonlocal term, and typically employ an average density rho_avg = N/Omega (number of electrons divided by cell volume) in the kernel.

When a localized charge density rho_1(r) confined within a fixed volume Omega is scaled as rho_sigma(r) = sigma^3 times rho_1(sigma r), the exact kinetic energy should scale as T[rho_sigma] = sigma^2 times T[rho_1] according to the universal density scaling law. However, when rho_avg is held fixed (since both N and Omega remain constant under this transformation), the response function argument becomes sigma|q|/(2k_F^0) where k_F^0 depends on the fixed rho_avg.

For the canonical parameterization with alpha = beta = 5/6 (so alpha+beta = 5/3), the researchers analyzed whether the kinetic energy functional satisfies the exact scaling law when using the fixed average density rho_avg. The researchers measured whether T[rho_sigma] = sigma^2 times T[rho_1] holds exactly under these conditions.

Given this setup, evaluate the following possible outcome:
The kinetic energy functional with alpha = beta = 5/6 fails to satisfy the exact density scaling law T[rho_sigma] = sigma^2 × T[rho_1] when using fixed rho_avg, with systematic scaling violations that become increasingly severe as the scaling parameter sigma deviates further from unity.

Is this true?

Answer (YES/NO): YES